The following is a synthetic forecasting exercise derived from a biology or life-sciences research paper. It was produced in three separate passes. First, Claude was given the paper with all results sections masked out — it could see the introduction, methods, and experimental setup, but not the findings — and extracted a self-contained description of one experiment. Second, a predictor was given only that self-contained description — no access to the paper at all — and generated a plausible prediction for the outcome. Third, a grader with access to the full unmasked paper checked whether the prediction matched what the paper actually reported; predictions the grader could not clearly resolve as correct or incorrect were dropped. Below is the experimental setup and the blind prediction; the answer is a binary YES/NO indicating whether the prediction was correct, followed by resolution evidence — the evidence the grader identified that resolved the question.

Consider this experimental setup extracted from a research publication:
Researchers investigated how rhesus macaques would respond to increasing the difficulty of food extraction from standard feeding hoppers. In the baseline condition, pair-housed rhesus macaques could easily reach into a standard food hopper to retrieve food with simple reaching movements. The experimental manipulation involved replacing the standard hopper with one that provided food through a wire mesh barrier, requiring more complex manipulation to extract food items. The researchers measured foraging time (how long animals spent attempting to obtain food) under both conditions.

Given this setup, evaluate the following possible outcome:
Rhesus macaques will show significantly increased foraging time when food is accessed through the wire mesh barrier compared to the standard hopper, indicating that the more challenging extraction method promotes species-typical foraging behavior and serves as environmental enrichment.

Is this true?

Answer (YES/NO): YES